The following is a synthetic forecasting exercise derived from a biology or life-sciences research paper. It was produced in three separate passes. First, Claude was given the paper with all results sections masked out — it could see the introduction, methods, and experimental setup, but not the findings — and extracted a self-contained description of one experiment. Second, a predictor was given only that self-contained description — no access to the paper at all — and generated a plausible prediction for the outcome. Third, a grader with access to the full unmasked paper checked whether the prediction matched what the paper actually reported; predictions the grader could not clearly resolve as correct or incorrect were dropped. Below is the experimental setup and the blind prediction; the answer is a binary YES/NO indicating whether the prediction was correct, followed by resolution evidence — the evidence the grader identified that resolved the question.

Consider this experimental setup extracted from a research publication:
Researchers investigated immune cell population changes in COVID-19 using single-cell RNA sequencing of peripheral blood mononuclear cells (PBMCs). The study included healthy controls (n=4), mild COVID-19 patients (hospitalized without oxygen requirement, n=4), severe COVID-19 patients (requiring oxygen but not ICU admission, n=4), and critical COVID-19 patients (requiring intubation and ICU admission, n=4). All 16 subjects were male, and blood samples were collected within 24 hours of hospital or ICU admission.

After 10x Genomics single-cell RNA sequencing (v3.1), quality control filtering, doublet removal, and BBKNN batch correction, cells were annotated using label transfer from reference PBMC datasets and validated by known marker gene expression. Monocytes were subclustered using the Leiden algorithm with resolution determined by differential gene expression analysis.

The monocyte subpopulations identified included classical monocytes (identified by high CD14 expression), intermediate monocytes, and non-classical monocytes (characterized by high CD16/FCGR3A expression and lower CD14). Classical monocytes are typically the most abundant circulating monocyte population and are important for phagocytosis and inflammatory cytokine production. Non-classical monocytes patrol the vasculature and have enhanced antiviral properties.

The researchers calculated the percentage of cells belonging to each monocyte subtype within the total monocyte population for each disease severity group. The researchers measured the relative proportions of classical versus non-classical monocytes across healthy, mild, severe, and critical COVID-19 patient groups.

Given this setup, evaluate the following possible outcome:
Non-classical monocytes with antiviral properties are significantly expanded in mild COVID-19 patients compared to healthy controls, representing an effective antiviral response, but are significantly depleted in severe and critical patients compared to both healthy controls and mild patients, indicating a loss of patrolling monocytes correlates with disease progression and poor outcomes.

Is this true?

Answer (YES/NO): NO